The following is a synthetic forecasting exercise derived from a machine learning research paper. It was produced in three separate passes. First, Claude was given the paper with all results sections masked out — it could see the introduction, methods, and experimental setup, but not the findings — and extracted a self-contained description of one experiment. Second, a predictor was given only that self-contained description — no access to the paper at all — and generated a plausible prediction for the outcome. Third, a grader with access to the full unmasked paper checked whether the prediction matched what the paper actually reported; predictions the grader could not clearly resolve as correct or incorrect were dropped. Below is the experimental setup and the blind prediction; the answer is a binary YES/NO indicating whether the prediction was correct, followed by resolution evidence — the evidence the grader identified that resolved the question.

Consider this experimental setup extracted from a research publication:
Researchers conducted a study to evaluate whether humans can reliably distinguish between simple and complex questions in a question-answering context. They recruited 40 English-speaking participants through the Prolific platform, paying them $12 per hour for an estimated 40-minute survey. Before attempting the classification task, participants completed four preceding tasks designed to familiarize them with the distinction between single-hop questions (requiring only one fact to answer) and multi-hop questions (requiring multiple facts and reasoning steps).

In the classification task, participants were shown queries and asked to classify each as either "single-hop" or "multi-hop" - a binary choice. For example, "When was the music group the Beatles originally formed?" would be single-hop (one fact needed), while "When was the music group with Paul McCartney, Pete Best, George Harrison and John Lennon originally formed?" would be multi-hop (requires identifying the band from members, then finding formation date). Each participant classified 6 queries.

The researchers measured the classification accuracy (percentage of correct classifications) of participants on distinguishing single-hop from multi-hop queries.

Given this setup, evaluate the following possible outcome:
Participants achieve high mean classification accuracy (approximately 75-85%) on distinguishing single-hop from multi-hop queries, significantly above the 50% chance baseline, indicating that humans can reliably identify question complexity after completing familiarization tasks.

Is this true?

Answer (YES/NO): NO